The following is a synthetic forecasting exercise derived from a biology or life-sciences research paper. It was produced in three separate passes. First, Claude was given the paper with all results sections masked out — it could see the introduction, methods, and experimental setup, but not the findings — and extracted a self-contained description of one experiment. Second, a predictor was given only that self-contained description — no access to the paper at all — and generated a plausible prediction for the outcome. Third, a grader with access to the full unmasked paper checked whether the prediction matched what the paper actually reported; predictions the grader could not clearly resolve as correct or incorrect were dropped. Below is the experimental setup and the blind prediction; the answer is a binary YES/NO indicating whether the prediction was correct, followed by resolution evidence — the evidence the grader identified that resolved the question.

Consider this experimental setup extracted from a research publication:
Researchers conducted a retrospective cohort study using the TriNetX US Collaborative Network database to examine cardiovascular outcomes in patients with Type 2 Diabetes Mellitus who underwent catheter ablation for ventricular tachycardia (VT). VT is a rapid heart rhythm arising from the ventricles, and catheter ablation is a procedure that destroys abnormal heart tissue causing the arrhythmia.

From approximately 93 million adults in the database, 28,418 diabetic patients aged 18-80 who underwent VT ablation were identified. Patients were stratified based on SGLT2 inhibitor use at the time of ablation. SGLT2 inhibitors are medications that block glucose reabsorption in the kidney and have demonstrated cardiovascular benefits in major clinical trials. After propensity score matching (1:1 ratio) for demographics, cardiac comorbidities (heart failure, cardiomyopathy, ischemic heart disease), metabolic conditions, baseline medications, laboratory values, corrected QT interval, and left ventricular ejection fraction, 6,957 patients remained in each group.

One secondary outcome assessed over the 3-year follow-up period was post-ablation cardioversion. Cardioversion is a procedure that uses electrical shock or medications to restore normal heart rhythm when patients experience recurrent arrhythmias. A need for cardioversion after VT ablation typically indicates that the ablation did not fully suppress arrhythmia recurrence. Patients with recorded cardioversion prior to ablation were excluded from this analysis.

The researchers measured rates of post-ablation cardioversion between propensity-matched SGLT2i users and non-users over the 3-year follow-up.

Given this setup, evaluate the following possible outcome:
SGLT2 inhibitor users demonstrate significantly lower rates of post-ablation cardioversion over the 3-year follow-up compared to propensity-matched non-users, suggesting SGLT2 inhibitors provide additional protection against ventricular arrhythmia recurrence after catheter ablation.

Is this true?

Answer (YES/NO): YES